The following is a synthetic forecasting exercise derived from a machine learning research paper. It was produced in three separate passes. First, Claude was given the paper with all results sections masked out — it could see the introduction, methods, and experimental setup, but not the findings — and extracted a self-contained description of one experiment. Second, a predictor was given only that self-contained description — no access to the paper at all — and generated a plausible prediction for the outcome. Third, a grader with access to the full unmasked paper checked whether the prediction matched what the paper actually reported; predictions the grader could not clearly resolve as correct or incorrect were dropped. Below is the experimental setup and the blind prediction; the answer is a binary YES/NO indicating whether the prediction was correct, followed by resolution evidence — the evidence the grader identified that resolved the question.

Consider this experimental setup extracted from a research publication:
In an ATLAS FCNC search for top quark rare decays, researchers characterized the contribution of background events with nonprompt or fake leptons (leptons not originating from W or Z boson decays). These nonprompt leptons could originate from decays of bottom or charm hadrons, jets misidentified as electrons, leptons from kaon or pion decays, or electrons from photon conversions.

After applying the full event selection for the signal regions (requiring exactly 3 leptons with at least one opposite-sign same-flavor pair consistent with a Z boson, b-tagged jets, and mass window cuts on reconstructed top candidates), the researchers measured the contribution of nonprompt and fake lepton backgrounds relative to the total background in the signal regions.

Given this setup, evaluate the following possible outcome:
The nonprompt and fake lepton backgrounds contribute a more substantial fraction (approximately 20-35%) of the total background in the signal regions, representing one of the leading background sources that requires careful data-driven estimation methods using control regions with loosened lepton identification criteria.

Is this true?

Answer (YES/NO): NO